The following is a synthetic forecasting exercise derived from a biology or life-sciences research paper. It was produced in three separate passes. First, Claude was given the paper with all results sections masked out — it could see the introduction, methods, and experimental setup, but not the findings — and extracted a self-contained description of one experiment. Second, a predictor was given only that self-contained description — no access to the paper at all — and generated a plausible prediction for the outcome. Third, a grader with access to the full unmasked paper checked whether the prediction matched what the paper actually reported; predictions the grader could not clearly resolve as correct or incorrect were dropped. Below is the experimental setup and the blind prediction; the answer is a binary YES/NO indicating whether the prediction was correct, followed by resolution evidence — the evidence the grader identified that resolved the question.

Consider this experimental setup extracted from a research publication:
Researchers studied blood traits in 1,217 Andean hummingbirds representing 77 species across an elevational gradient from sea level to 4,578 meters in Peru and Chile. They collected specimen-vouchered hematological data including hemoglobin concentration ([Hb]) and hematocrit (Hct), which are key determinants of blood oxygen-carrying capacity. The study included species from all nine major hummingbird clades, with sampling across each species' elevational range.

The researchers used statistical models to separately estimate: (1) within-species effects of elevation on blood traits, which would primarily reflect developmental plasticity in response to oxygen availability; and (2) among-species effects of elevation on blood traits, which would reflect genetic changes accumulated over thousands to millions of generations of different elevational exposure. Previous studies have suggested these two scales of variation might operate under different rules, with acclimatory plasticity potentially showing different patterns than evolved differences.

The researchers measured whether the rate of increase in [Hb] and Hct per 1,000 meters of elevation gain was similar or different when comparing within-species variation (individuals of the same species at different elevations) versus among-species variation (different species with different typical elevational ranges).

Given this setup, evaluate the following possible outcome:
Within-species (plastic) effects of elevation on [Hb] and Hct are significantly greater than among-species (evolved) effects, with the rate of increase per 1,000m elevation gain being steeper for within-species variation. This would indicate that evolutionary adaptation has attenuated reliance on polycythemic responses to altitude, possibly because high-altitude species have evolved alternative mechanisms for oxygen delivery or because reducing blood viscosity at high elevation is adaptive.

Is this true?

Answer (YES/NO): NO